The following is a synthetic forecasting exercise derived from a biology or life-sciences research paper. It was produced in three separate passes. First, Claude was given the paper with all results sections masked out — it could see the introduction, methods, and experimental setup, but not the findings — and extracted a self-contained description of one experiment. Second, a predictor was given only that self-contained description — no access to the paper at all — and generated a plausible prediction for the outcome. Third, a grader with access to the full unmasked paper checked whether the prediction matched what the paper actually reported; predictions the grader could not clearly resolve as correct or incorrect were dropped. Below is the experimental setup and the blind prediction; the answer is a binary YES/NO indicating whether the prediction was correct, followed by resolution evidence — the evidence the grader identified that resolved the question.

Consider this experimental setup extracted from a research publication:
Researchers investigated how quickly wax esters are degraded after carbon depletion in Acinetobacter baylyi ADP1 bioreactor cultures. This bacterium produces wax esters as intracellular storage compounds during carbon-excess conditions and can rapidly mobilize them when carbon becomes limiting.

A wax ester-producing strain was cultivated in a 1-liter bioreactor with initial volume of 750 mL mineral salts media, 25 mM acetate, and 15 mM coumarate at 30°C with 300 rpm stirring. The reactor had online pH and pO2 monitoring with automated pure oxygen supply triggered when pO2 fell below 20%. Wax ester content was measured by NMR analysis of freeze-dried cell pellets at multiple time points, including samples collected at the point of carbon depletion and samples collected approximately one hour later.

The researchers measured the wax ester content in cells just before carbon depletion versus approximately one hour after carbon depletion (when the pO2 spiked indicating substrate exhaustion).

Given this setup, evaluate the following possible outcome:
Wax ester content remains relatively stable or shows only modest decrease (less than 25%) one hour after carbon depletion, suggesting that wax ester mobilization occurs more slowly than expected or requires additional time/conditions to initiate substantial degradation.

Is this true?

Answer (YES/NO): NO